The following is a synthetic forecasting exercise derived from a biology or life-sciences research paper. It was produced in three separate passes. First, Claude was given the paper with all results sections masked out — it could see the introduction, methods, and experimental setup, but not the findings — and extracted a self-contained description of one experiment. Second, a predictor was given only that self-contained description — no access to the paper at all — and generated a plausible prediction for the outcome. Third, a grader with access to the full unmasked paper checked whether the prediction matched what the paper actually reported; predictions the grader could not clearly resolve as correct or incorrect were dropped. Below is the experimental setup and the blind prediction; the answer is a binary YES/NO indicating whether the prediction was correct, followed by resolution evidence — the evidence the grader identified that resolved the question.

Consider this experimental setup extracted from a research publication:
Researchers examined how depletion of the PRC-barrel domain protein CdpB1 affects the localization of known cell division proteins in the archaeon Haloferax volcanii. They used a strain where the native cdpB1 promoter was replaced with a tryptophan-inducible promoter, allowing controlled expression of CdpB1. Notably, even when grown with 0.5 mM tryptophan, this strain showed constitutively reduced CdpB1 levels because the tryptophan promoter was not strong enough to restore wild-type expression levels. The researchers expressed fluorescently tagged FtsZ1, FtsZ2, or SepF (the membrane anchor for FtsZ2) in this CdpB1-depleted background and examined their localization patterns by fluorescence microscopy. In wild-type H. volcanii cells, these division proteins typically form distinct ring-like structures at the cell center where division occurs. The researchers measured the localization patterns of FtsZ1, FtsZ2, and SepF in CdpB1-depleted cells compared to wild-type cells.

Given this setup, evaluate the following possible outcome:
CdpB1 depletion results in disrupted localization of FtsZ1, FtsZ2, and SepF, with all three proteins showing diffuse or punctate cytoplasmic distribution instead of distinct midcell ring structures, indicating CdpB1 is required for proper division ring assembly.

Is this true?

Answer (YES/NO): NO